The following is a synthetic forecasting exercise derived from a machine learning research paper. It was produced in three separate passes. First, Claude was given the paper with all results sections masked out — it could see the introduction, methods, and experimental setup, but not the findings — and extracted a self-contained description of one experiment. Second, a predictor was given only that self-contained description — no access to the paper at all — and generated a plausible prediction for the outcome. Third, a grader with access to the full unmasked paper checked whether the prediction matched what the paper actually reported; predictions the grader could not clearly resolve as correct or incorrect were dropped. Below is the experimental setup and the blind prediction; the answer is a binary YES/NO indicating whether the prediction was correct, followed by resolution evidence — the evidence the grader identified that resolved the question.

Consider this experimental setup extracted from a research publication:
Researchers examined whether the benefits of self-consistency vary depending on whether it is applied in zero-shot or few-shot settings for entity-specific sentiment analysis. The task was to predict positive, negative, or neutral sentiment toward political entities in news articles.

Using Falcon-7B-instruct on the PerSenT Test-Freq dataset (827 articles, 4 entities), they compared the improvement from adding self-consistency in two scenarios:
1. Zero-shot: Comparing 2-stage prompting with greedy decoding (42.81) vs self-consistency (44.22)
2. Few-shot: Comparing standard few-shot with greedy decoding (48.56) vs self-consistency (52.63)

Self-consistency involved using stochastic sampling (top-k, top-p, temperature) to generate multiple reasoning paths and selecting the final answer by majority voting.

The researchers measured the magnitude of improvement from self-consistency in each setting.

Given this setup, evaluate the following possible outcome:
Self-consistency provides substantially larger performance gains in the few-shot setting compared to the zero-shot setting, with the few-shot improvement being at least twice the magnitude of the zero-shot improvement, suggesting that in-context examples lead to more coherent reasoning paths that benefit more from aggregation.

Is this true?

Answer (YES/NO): YES